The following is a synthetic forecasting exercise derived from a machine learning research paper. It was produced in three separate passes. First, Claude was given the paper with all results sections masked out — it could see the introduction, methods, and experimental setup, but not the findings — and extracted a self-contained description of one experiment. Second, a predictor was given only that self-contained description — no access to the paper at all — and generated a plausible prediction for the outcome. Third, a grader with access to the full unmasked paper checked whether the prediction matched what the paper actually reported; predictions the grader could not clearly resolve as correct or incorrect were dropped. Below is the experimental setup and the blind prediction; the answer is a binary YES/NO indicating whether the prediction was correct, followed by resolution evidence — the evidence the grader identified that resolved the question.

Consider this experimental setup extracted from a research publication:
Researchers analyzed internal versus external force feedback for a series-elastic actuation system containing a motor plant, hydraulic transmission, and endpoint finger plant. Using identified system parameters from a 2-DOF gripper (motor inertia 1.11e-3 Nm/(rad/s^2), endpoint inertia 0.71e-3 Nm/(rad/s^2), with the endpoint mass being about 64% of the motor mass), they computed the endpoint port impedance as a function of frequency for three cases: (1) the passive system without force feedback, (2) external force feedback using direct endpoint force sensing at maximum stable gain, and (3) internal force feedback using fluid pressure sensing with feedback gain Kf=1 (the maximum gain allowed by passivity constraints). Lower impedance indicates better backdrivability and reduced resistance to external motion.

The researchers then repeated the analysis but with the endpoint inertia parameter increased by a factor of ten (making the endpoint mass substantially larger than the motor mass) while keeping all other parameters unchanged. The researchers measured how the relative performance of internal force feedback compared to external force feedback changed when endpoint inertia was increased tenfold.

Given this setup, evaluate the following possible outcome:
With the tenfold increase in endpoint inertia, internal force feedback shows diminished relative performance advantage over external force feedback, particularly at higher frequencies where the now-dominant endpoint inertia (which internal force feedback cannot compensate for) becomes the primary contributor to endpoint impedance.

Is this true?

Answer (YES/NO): NO